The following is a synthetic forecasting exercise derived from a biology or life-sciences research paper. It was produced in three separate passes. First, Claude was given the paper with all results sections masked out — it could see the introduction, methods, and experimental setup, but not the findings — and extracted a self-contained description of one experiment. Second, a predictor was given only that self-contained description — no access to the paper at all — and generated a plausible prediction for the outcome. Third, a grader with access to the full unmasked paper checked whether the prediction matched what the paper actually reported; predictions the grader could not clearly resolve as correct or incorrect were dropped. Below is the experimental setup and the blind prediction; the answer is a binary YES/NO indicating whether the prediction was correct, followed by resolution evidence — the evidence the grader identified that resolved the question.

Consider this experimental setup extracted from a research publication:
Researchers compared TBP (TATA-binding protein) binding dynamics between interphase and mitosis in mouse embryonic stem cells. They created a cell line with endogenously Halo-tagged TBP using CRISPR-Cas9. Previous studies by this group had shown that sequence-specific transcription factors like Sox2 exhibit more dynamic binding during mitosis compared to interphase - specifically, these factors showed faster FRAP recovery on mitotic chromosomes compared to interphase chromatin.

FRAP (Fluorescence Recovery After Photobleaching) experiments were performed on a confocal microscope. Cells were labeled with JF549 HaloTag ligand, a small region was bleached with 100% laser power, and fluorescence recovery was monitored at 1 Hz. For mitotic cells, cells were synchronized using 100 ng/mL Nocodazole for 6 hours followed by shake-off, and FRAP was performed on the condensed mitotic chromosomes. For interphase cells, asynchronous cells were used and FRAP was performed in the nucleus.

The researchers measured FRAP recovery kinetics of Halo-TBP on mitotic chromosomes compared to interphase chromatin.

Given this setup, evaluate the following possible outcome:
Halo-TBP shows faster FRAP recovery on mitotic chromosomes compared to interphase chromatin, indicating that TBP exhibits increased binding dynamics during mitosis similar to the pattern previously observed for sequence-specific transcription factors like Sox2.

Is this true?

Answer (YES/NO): NO